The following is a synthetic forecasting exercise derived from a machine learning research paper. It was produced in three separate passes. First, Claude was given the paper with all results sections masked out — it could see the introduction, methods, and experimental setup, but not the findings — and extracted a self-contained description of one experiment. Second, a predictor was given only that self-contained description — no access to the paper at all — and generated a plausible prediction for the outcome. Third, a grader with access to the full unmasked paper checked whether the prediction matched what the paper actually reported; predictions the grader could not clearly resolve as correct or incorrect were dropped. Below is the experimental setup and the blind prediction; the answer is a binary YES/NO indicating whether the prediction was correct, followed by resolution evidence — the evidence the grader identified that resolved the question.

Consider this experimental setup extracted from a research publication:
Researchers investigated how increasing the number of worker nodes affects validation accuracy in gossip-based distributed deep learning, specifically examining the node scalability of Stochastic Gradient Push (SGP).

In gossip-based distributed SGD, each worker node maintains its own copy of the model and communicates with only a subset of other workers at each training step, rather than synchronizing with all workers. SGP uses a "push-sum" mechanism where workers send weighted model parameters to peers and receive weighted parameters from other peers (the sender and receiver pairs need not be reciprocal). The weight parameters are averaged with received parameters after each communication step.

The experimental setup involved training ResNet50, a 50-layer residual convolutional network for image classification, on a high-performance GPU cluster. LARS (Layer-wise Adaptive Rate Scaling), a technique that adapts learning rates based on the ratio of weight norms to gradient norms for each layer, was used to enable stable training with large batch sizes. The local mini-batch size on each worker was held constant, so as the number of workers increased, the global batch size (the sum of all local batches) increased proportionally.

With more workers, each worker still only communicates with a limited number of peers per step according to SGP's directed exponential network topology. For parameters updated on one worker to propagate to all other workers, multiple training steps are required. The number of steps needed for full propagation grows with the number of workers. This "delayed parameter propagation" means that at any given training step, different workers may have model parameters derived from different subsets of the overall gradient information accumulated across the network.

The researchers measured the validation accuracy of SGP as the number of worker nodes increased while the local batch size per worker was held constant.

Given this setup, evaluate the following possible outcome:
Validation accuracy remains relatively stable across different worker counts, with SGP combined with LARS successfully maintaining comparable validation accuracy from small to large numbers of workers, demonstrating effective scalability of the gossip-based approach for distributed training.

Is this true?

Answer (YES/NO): NO